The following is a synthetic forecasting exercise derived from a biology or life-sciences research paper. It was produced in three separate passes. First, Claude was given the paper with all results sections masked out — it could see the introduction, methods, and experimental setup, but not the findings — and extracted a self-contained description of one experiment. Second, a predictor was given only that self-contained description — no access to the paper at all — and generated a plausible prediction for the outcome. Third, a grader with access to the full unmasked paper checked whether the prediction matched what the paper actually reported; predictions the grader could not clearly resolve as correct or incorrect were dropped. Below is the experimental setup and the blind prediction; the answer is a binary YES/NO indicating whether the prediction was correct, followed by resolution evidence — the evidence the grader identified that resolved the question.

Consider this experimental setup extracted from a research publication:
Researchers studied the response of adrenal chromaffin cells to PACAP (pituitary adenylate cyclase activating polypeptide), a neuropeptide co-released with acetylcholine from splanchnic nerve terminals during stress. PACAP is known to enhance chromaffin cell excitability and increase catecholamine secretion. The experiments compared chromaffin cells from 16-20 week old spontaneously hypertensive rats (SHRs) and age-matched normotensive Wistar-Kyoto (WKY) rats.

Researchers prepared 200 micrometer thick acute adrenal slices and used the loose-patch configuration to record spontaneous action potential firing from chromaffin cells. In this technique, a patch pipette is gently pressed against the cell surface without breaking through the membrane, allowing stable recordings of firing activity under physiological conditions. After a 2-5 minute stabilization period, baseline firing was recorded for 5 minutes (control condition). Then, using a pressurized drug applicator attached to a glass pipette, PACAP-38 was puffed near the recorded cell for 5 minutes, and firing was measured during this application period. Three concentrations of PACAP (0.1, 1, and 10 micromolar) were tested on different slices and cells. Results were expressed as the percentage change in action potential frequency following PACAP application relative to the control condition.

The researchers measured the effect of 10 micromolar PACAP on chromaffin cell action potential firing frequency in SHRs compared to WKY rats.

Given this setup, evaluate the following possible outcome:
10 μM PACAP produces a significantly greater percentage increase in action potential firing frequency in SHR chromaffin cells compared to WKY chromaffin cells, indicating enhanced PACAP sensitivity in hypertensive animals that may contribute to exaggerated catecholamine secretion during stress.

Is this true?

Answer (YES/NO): NO